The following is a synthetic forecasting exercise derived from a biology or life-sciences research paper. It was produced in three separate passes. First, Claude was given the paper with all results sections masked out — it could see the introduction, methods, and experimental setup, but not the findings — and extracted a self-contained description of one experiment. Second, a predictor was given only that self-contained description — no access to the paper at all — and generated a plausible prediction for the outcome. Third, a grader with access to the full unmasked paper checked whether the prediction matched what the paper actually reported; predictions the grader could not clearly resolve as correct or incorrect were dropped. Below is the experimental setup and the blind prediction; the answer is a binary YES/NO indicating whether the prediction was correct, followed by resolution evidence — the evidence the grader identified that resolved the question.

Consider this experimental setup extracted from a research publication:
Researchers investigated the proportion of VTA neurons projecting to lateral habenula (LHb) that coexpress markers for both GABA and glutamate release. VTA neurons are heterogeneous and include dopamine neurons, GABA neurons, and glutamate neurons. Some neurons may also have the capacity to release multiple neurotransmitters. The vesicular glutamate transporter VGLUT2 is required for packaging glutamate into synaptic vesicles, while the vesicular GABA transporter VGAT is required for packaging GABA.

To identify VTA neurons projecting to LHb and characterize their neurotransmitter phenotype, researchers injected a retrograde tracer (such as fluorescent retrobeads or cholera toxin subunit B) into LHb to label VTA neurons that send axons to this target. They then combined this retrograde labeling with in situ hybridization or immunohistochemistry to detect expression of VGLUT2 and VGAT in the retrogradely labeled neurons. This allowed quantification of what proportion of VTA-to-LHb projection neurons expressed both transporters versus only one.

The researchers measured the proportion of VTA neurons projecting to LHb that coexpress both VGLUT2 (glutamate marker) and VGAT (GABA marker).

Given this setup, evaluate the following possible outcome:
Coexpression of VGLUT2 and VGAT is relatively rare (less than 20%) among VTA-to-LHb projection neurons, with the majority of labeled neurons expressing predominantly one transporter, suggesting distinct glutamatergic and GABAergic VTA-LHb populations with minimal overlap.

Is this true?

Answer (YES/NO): NO